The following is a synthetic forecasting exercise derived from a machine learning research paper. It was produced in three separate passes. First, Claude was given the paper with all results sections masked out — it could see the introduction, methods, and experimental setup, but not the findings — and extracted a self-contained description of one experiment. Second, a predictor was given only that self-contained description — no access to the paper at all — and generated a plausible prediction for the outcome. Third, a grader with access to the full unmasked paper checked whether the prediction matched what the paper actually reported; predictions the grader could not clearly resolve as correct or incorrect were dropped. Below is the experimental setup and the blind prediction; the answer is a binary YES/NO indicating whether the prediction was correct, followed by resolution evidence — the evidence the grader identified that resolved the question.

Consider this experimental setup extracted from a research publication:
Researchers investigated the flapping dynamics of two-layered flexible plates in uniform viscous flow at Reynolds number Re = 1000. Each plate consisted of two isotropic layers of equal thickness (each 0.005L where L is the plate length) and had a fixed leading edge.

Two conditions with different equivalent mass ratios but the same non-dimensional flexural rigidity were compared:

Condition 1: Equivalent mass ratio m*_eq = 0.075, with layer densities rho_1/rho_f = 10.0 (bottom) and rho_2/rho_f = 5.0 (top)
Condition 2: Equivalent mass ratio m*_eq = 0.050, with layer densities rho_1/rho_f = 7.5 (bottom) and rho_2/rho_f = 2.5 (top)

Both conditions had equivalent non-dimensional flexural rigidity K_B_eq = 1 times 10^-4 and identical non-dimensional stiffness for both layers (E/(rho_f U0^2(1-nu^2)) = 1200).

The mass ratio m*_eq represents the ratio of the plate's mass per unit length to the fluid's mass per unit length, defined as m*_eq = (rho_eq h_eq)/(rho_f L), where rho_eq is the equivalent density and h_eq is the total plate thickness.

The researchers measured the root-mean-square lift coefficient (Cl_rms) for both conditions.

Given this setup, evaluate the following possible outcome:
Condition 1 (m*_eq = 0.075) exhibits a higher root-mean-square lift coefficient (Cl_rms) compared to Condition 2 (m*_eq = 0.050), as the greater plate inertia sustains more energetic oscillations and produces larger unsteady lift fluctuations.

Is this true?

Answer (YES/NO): YES